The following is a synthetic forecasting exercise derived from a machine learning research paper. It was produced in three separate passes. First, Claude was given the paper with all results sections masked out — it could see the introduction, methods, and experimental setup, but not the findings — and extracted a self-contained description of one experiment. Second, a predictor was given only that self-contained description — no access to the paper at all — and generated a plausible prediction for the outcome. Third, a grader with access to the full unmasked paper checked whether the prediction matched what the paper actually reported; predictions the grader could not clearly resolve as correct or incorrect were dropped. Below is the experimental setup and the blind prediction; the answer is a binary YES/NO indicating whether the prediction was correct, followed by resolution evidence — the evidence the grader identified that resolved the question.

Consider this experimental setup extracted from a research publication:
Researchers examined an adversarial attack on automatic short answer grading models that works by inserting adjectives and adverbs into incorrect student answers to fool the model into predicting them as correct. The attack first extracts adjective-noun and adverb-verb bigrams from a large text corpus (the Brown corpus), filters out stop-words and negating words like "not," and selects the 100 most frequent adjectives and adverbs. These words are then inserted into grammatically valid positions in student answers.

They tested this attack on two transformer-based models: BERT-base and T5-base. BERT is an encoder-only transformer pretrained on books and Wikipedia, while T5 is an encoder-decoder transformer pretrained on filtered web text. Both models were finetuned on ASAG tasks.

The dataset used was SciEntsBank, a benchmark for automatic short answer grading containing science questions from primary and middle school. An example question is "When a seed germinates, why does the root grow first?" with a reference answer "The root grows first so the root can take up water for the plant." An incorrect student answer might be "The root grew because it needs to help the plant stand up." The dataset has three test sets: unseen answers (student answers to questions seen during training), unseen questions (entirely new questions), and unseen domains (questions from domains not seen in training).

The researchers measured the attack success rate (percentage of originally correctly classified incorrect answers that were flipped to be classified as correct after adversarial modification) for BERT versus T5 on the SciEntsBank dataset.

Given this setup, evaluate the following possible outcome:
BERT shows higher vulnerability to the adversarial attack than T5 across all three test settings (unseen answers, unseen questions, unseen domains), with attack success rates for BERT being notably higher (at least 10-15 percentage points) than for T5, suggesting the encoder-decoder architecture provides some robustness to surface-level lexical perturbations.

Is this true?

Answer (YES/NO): NO